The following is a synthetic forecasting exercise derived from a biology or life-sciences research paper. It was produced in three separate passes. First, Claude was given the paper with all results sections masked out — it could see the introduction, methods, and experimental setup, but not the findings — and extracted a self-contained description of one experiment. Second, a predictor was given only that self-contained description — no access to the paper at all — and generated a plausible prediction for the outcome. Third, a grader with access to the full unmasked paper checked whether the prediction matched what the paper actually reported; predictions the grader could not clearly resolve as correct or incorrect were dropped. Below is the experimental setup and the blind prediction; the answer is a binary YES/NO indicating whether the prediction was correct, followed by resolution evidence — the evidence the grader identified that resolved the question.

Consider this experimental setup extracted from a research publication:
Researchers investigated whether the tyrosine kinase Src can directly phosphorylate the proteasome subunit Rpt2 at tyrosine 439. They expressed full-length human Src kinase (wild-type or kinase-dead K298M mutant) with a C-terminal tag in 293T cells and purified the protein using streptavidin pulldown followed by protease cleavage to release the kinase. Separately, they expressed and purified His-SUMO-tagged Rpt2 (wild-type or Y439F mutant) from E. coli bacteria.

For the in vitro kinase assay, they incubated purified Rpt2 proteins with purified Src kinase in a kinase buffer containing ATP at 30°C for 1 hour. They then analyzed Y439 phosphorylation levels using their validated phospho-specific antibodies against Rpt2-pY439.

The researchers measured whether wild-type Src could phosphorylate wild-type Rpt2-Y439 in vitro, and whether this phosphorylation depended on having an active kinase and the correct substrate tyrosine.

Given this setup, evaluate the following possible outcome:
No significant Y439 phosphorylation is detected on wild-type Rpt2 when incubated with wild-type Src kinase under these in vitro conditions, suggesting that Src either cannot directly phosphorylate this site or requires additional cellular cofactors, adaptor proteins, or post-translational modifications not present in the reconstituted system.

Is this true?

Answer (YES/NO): NO